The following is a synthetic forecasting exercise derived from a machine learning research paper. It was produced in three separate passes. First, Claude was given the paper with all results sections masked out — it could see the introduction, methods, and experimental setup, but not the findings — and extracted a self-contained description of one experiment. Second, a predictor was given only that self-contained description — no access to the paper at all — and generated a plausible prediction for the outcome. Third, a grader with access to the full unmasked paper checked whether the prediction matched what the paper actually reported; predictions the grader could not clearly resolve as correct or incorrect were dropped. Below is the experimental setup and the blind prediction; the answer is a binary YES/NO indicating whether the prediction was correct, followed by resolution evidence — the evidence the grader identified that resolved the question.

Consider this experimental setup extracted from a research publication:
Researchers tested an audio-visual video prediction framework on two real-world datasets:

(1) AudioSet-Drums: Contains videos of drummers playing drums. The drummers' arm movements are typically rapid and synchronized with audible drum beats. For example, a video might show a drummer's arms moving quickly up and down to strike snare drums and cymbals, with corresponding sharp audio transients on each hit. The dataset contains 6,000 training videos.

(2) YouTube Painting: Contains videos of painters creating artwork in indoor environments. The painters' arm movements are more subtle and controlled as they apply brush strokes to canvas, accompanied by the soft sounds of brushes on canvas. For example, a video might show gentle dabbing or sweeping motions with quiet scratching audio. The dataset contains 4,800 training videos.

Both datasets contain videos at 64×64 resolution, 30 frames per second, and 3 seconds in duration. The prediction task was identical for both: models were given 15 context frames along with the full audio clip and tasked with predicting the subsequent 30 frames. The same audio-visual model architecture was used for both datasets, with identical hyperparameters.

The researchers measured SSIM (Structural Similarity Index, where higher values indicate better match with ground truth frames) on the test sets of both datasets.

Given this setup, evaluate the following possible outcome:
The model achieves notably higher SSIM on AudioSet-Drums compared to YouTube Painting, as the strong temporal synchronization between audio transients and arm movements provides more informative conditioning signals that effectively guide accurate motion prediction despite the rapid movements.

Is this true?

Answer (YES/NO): YES